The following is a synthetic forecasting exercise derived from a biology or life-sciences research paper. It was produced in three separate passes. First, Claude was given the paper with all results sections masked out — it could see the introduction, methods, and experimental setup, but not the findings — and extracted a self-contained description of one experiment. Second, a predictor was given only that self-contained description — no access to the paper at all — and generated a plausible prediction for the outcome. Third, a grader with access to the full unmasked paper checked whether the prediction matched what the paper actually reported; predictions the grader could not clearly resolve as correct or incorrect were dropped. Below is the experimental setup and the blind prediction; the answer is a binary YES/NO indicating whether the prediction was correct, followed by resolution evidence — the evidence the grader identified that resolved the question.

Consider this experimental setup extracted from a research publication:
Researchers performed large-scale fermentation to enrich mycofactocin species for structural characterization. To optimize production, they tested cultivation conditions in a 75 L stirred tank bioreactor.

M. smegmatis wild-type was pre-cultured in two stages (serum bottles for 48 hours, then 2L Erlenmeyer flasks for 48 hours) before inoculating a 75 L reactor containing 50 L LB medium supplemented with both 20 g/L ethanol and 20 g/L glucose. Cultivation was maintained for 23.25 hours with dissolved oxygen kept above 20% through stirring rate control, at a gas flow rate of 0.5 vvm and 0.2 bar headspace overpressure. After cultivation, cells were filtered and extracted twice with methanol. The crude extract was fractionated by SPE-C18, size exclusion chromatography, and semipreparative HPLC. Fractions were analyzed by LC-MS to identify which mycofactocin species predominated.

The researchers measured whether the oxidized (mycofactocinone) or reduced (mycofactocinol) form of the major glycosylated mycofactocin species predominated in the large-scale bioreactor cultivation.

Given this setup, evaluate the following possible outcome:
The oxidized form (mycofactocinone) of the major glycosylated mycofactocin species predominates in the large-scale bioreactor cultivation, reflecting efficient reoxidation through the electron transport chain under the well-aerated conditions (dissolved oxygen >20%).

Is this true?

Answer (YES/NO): NO